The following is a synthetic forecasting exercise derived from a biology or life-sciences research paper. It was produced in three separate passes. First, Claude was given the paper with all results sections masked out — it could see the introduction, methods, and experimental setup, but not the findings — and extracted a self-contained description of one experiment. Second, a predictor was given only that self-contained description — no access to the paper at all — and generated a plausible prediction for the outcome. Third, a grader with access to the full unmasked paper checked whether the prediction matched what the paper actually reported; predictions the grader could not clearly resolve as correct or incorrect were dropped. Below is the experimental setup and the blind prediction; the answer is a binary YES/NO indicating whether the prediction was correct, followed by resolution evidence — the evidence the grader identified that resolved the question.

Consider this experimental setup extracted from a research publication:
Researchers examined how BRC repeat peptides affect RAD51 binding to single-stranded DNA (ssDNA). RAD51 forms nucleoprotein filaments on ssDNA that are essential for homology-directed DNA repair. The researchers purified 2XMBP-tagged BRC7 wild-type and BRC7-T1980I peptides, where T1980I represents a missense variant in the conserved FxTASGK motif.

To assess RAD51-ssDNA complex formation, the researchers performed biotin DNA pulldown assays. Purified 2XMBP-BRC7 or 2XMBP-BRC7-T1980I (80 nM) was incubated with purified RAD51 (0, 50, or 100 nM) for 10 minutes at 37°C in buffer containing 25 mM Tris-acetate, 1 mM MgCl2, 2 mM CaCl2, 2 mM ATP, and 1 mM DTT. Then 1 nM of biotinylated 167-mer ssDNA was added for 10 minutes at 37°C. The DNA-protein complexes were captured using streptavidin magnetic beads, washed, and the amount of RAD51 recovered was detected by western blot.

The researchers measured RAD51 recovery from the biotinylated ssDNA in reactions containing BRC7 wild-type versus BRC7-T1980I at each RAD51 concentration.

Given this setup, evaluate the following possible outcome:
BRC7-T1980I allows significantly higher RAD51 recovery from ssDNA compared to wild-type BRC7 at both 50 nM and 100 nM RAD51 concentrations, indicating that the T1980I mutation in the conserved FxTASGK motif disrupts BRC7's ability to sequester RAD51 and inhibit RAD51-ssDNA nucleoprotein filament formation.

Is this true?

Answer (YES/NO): NO